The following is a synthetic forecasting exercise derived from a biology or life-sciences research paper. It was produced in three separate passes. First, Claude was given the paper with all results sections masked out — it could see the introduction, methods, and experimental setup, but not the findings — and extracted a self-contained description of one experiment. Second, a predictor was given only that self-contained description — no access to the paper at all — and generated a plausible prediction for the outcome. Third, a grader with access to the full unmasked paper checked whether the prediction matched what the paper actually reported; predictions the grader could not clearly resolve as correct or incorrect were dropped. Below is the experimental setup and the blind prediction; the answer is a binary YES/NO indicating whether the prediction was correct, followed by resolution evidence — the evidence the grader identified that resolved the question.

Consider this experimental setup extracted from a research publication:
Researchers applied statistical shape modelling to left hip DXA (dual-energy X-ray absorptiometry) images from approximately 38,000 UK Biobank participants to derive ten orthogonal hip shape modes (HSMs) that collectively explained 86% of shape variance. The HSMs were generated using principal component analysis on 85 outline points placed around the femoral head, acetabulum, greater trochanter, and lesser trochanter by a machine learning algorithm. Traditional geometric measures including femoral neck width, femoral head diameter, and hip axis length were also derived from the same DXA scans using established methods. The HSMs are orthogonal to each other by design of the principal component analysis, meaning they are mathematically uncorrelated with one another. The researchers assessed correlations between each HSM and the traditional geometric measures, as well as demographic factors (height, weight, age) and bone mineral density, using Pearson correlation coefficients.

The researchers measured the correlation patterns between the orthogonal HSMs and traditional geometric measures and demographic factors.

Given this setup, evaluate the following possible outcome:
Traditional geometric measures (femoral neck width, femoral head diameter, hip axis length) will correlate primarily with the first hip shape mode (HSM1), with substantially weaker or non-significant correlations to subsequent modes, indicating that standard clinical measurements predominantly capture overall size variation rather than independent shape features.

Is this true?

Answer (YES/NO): NO